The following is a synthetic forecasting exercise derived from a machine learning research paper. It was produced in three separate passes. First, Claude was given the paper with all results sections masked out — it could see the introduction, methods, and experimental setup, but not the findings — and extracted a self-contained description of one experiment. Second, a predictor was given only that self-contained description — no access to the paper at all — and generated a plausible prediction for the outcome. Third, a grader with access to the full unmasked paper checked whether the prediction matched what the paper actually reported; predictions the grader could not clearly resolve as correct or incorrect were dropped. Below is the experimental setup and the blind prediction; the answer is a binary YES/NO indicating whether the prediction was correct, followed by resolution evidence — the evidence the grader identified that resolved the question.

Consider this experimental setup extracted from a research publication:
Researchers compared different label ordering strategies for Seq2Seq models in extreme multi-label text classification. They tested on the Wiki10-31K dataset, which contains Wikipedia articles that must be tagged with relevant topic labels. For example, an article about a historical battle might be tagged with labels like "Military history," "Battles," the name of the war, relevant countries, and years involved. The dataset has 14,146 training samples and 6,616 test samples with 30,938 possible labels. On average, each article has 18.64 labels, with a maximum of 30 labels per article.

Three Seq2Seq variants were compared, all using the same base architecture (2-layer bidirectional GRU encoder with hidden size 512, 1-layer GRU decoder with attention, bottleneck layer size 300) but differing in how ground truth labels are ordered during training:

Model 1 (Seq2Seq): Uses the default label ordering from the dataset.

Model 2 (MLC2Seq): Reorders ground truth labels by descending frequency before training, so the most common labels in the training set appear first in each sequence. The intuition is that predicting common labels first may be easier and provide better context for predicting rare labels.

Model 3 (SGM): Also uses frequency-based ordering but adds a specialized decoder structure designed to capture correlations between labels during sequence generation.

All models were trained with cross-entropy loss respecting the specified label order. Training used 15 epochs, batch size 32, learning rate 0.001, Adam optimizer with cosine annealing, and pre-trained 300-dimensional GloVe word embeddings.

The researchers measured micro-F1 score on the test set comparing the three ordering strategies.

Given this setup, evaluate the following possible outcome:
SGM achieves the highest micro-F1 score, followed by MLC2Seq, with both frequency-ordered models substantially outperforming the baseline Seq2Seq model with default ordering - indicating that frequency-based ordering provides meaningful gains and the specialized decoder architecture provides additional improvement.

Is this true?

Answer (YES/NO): NO